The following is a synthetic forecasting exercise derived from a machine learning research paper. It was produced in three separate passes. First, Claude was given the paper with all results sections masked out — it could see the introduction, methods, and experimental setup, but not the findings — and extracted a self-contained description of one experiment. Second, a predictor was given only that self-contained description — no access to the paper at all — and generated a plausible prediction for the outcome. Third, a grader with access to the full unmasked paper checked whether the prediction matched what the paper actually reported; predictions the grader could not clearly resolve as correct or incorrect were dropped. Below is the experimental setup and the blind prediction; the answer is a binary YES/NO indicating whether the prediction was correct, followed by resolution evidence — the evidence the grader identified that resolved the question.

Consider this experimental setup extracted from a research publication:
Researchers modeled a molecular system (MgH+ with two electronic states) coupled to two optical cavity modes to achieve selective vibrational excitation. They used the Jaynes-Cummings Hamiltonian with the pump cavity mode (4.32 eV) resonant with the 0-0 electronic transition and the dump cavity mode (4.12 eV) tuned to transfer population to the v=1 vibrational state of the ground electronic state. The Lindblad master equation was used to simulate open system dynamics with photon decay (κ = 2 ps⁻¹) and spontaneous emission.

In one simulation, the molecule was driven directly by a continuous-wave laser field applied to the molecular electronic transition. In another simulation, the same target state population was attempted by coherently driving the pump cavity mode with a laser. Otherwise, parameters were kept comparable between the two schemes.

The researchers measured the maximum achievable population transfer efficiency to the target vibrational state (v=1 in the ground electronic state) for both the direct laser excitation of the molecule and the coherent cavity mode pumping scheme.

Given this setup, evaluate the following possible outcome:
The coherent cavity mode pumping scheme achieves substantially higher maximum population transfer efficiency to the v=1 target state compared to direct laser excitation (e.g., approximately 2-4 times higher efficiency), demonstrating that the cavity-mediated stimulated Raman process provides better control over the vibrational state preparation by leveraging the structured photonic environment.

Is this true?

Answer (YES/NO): NO